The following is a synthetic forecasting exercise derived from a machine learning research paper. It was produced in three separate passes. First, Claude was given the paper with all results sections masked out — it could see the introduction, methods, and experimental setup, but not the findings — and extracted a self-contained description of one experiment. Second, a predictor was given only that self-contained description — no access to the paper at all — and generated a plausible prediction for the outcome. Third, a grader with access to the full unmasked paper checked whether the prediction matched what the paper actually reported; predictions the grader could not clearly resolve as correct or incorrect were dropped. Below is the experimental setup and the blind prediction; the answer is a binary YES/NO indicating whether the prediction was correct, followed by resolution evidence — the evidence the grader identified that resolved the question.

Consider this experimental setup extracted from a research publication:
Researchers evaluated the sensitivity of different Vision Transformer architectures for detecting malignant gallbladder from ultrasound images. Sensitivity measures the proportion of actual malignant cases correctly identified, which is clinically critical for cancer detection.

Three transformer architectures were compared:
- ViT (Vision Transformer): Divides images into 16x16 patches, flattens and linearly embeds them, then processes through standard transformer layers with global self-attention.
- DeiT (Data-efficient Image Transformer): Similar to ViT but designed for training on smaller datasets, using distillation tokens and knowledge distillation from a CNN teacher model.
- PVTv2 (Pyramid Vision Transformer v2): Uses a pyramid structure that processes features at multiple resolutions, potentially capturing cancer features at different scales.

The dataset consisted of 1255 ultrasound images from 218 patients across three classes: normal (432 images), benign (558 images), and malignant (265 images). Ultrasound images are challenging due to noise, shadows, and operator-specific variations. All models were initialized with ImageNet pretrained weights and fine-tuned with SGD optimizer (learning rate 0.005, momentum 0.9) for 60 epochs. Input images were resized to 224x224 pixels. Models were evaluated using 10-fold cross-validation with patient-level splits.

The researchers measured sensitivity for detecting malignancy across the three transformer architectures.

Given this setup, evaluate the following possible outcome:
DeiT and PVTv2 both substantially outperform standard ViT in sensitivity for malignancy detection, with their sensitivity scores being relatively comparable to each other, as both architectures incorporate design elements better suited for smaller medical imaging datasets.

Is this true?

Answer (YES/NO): NO